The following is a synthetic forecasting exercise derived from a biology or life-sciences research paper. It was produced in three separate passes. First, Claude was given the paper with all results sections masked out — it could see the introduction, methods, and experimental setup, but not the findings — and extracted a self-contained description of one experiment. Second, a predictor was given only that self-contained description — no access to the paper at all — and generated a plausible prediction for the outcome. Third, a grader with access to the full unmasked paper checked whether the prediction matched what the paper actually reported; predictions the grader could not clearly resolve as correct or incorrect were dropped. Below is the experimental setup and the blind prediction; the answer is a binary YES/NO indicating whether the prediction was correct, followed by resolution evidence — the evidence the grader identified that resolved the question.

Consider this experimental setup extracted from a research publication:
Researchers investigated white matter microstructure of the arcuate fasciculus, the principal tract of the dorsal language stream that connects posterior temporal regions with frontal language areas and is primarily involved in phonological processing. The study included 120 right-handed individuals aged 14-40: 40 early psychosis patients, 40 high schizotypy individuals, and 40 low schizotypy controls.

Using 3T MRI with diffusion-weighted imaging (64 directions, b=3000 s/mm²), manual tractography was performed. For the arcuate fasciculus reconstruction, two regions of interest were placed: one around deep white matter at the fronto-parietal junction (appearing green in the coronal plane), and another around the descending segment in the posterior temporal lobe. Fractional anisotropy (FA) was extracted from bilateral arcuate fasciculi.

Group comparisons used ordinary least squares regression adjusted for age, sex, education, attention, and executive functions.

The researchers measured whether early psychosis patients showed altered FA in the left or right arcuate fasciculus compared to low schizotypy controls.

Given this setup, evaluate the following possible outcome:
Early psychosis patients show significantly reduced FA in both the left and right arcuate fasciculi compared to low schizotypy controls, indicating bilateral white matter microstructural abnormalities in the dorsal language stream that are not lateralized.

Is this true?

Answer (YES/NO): NO